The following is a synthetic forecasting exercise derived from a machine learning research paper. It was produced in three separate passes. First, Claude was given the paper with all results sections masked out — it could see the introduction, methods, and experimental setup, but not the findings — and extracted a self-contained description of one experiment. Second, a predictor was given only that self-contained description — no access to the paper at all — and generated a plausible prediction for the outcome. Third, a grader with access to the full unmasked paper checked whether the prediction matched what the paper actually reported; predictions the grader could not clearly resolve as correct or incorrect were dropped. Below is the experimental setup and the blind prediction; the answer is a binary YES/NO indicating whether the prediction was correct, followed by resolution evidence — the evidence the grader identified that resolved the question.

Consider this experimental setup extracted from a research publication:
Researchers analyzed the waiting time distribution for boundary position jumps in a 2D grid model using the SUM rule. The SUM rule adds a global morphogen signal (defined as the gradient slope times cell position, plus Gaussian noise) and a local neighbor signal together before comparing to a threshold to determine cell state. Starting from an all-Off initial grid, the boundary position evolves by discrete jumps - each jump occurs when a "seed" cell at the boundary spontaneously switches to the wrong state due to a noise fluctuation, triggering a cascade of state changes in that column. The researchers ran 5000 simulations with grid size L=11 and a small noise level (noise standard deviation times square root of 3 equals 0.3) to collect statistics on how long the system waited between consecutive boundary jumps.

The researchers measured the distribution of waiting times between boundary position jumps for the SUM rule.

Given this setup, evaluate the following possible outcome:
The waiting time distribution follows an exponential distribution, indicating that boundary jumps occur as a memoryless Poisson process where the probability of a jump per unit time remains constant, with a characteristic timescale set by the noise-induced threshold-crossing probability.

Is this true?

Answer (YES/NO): YES